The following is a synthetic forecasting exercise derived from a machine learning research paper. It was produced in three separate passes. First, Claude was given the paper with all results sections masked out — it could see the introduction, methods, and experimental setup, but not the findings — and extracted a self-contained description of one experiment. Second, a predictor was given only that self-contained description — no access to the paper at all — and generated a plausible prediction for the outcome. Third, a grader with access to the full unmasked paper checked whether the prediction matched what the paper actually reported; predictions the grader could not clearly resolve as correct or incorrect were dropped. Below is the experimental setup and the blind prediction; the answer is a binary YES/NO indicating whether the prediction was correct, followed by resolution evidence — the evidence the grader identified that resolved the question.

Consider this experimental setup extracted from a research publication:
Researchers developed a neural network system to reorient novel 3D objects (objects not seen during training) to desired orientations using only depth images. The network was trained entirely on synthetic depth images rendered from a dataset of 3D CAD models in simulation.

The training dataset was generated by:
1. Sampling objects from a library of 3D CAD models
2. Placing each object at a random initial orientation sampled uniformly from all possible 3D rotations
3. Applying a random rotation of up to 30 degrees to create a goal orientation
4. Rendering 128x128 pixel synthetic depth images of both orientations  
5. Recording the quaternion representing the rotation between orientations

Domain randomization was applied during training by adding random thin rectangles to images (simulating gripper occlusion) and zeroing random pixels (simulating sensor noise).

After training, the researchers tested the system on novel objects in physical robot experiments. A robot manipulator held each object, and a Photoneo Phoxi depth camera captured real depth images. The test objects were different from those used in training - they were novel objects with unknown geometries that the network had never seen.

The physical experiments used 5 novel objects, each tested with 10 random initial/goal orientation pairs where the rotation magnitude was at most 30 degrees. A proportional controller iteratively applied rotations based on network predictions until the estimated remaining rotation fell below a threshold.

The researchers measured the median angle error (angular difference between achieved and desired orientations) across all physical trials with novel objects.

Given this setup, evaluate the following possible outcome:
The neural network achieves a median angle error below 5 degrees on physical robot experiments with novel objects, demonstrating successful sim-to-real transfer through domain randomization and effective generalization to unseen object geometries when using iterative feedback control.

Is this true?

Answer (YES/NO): YES